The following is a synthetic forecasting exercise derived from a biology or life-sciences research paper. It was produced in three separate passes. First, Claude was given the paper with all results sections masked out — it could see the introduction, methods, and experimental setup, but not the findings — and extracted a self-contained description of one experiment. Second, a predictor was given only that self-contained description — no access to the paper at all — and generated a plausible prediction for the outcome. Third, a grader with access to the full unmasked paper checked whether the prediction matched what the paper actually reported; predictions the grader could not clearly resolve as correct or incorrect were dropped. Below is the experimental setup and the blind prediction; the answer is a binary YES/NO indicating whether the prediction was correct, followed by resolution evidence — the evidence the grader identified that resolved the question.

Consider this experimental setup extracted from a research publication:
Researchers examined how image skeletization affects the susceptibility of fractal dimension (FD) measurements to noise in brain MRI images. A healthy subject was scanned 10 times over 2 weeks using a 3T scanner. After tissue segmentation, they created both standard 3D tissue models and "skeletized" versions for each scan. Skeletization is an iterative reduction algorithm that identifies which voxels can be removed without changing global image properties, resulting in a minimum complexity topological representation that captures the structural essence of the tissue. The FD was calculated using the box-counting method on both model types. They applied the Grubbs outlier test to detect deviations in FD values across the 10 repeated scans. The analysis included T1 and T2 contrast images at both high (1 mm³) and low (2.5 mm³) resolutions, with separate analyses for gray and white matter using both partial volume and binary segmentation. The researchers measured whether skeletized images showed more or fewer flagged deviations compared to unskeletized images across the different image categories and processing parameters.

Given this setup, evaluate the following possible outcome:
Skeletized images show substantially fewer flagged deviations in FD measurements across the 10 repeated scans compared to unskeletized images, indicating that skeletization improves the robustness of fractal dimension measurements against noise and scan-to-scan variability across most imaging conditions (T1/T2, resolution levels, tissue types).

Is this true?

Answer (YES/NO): NO